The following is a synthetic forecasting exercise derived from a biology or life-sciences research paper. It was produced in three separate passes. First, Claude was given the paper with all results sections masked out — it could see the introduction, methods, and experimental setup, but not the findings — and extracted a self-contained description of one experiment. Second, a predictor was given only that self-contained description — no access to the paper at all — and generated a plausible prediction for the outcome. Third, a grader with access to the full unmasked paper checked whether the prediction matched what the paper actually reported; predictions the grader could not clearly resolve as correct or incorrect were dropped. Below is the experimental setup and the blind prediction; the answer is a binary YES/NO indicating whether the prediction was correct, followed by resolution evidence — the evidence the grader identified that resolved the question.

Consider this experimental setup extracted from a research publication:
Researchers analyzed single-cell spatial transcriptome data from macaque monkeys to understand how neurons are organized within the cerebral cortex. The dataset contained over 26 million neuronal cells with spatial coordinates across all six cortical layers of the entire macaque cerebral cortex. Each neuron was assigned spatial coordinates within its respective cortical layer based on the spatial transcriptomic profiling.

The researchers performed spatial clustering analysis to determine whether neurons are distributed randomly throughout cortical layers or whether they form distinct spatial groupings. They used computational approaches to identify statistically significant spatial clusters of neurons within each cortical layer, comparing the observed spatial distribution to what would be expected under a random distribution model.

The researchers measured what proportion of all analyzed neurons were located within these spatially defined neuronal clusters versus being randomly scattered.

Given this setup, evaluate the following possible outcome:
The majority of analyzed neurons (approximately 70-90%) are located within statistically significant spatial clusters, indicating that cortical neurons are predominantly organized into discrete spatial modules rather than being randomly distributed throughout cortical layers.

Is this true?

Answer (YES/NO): YES